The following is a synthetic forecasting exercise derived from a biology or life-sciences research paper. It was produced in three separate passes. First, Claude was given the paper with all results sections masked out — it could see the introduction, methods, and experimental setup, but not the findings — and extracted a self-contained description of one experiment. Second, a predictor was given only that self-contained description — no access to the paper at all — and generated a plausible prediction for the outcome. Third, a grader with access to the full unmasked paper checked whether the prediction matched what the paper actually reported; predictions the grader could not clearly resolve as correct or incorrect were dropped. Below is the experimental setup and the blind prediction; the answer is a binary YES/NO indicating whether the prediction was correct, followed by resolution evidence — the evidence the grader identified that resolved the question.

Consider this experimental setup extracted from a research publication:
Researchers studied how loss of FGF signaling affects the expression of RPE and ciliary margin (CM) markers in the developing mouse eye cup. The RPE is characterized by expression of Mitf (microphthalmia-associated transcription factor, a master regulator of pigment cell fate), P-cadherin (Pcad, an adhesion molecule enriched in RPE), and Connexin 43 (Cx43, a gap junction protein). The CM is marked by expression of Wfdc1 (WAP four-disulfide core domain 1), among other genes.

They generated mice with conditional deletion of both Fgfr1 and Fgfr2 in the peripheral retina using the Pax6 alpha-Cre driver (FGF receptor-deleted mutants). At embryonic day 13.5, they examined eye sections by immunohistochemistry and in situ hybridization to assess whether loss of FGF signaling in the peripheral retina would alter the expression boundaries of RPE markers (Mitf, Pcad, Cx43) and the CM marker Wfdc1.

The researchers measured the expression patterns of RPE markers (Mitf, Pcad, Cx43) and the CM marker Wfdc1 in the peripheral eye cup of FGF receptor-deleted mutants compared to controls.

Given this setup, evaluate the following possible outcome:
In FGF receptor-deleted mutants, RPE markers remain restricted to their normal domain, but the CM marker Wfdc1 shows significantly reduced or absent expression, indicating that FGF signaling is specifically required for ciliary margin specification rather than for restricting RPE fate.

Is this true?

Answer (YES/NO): NO